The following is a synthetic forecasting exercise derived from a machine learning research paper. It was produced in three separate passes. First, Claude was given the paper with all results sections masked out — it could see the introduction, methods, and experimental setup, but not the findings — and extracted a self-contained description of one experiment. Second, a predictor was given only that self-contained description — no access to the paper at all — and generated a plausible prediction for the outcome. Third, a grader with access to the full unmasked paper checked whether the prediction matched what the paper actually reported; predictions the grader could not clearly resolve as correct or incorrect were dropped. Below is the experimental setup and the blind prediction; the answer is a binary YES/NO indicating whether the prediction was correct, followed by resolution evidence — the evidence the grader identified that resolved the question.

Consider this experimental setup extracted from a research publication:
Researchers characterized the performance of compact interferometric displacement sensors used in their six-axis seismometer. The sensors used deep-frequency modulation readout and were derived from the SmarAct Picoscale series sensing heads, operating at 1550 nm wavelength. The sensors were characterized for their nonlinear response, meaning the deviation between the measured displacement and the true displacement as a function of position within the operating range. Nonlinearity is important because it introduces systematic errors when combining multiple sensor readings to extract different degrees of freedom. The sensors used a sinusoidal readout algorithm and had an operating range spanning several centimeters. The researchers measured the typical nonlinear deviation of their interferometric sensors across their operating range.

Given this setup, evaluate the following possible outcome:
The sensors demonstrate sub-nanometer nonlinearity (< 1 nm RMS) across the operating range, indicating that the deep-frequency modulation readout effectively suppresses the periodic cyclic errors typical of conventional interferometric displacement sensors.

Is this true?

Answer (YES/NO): NO